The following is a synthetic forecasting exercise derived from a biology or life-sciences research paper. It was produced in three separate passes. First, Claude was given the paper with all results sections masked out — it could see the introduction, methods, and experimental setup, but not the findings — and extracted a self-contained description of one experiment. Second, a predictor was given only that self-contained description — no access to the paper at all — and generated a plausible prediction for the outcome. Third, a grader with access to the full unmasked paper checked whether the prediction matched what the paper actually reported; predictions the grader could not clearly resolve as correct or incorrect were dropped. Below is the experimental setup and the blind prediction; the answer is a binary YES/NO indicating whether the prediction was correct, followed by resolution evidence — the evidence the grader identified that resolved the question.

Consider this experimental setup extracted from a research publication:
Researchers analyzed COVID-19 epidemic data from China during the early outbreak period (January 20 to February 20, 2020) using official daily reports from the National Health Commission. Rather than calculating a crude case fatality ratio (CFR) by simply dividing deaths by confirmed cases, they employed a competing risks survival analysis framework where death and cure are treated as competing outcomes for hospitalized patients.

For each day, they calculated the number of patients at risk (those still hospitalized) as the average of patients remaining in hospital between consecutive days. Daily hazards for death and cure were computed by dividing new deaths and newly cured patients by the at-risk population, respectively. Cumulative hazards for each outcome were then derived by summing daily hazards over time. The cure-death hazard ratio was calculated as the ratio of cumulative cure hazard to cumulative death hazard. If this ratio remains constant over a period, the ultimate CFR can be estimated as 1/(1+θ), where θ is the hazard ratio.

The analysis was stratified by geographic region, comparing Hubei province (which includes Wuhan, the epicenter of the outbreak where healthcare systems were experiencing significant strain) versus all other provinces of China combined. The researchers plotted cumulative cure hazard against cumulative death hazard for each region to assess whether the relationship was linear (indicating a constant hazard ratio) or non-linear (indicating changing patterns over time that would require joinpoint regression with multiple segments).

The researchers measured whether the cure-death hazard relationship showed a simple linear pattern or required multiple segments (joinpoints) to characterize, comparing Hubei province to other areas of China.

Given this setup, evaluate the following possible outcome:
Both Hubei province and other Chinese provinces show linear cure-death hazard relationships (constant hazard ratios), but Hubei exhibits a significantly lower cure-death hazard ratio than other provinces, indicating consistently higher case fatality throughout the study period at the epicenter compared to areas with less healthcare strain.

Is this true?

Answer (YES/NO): NO